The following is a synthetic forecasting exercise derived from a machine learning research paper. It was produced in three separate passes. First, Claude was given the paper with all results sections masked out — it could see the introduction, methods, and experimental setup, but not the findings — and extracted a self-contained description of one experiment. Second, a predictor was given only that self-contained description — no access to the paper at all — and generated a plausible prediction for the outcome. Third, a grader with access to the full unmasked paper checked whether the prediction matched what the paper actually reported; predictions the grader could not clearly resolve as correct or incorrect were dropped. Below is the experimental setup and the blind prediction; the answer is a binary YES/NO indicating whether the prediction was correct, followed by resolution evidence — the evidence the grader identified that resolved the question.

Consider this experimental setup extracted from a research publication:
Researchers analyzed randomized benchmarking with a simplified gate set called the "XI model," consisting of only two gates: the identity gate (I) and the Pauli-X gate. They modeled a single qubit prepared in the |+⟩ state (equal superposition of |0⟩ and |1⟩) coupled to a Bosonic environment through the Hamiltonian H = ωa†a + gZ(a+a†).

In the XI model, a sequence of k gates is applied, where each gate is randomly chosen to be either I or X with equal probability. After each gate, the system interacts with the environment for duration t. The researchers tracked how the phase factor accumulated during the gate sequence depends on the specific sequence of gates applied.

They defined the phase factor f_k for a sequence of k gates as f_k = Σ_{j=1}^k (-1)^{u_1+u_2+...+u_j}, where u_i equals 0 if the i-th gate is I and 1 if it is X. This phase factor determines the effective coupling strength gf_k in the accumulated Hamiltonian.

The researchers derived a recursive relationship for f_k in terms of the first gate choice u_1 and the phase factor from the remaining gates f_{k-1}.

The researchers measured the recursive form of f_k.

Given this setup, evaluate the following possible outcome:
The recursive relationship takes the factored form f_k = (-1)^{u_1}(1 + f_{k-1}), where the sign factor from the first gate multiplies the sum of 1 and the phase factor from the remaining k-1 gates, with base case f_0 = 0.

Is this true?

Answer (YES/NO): YES